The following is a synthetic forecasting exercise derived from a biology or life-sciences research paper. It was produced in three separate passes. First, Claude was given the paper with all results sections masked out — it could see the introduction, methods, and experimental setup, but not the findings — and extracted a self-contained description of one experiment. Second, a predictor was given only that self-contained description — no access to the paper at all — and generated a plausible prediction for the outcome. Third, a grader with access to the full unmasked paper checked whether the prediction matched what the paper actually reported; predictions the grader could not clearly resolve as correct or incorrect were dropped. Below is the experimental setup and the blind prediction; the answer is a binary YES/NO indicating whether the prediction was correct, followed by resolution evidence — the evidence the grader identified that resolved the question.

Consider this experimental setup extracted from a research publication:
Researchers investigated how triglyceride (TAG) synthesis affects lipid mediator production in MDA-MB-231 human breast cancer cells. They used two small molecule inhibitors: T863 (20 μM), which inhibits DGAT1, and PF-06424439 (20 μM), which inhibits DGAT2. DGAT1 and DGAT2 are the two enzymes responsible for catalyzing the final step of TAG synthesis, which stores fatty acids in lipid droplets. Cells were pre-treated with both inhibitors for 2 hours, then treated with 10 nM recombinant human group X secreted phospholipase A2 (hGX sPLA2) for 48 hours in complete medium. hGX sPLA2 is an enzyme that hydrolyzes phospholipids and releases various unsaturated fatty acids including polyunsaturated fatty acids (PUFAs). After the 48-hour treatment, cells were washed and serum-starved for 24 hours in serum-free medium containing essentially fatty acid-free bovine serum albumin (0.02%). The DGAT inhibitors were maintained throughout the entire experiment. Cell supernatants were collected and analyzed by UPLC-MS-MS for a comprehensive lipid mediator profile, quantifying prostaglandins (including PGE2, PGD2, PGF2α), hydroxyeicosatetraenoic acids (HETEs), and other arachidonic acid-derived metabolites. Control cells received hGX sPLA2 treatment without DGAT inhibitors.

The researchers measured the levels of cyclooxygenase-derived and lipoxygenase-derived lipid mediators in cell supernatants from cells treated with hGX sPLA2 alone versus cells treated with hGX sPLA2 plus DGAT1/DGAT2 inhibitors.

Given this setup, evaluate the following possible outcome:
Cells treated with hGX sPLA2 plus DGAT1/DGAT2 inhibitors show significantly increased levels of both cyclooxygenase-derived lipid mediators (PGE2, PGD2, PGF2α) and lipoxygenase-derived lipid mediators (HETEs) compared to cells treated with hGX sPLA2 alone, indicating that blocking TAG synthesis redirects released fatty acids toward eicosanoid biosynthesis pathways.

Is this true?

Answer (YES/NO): NO